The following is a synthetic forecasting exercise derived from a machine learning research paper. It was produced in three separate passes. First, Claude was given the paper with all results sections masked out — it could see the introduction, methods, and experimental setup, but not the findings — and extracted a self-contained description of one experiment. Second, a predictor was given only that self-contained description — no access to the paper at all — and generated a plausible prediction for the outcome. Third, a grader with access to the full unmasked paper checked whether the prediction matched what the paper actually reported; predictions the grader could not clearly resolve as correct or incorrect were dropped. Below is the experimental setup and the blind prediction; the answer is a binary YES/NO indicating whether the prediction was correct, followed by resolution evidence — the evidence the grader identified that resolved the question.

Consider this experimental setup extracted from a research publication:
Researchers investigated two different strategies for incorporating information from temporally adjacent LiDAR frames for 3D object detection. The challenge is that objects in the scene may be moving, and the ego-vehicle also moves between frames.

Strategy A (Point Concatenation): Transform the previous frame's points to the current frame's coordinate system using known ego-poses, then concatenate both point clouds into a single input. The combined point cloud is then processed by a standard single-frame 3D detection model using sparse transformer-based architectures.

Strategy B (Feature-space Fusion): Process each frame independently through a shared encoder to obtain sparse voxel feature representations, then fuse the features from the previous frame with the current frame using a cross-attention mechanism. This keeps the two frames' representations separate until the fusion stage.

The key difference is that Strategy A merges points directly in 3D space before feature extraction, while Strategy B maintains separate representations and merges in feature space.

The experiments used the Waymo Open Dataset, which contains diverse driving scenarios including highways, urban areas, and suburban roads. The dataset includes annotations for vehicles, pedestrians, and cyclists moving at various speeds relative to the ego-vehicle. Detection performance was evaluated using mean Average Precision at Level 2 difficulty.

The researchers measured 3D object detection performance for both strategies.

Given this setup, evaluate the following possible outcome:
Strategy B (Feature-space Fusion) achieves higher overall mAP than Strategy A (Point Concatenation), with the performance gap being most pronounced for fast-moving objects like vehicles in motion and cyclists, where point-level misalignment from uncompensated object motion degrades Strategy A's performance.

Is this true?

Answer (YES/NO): NO